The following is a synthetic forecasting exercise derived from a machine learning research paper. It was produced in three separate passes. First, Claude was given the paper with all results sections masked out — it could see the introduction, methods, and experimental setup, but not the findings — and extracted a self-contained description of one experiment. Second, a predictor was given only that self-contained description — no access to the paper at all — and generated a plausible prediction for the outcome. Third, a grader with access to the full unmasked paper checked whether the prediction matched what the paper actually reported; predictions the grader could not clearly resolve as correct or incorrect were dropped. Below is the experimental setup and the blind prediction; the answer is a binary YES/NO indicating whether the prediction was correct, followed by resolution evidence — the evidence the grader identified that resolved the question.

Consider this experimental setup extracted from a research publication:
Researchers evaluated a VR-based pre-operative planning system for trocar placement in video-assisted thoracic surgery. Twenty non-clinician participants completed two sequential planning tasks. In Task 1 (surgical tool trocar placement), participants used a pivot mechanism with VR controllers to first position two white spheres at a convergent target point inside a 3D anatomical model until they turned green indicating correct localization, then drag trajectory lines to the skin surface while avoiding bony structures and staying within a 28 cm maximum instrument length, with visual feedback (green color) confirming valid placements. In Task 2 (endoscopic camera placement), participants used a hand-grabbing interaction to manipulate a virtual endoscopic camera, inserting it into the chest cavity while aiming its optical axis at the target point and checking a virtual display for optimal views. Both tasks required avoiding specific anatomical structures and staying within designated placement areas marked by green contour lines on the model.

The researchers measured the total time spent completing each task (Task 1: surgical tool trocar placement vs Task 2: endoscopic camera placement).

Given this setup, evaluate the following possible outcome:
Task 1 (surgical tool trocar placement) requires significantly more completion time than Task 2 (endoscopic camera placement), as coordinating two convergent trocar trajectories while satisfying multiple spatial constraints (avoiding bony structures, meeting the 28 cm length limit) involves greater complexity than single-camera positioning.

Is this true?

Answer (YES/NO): NO